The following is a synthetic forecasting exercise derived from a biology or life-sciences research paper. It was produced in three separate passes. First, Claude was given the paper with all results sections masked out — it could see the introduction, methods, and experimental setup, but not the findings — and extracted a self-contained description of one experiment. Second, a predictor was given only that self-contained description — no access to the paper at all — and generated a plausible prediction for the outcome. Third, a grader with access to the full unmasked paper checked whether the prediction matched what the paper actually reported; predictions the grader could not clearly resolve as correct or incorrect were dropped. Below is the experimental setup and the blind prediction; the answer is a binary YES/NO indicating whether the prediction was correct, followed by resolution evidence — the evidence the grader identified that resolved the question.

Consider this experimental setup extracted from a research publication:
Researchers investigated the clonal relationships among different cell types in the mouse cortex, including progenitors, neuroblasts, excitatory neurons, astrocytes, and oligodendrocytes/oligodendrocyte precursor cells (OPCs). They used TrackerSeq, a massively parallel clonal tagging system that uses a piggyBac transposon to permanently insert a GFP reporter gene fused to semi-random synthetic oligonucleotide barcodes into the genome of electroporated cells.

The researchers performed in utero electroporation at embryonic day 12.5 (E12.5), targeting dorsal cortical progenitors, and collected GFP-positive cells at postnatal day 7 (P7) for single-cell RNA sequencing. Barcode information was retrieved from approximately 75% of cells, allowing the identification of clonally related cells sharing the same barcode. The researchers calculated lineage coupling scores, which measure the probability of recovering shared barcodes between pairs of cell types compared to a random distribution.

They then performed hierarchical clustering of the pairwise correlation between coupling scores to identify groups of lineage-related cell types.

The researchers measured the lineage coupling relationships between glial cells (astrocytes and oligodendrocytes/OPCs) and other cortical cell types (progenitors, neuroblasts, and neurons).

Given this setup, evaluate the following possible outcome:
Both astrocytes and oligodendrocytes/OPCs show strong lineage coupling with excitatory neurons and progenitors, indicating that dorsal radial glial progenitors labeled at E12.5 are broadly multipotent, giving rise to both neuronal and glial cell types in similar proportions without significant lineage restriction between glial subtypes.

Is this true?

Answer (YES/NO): NO